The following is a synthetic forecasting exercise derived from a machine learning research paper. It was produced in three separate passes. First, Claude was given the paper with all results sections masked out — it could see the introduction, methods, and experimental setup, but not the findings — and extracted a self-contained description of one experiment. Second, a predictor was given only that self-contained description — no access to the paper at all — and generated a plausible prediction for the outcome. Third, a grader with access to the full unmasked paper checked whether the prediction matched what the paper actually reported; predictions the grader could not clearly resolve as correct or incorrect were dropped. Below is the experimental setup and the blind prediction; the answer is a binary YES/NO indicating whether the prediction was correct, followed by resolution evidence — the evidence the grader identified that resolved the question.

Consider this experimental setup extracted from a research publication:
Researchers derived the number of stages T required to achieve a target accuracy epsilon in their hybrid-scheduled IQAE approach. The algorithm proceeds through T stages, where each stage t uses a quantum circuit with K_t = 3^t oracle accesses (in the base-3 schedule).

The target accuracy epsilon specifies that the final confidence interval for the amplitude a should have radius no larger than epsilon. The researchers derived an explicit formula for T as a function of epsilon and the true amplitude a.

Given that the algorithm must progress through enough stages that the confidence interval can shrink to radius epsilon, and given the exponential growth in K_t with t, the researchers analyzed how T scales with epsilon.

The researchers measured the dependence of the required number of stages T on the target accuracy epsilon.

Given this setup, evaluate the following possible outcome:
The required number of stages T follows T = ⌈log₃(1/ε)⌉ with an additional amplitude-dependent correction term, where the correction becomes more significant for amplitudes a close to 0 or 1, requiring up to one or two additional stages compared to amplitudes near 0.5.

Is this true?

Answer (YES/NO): NO